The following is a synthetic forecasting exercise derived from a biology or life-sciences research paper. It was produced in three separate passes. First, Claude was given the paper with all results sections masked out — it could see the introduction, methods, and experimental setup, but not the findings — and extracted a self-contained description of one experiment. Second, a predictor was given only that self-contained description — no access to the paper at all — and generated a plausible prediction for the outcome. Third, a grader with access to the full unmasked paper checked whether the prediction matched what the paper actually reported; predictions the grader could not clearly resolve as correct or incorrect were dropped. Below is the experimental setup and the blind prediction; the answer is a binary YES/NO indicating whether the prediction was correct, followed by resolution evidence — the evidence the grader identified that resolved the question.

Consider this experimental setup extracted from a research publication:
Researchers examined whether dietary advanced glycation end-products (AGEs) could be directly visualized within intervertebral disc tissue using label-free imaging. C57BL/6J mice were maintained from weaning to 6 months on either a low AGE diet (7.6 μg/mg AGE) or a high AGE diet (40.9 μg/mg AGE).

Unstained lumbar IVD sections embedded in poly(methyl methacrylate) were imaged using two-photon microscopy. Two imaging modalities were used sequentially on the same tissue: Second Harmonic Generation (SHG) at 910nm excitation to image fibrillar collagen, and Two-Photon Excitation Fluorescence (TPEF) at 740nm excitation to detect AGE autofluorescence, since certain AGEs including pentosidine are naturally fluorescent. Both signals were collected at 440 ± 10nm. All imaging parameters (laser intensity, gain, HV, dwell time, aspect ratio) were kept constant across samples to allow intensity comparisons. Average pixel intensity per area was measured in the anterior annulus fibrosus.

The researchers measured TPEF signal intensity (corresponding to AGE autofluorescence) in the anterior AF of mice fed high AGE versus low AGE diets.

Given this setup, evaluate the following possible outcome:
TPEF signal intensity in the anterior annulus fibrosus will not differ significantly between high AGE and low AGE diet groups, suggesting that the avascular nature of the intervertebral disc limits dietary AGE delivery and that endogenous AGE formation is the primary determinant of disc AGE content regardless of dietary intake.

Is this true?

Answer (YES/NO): NO